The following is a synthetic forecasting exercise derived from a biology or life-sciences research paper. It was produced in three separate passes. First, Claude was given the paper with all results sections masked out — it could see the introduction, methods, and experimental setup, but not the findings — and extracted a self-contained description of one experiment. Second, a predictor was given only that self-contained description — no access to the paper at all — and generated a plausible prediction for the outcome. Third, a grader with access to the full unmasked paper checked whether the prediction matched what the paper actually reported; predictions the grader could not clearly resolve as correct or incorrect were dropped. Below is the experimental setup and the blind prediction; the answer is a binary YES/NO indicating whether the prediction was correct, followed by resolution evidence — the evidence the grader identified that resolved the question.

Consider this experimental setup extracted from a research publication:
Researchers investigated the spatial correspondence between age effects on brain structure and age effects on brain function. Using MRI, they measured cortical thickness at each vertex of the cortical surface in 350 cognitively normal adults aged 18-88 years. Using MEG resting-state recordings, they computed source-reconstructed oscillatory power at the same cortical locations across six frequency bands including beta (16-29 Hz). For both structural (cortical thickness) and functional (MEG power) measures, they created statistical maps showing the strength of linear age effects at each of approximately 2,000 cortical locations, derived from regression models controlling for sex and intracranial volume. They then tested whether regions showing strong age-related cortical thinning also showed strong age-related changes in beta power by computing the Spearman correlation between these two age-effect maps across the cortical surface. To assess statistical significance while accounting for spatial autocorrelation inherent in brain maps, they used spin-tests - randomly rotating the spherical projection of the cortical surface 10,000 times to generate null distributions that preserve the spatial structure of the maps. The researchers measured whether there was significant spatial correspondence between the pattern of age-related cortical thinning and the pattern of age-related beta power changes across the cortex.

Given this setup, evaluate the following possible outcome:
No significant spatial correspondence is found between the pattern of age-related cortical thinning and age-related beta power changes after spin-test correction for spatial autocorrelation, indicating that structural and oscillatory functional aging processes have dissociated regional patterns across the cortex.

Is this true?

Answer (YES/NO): NO